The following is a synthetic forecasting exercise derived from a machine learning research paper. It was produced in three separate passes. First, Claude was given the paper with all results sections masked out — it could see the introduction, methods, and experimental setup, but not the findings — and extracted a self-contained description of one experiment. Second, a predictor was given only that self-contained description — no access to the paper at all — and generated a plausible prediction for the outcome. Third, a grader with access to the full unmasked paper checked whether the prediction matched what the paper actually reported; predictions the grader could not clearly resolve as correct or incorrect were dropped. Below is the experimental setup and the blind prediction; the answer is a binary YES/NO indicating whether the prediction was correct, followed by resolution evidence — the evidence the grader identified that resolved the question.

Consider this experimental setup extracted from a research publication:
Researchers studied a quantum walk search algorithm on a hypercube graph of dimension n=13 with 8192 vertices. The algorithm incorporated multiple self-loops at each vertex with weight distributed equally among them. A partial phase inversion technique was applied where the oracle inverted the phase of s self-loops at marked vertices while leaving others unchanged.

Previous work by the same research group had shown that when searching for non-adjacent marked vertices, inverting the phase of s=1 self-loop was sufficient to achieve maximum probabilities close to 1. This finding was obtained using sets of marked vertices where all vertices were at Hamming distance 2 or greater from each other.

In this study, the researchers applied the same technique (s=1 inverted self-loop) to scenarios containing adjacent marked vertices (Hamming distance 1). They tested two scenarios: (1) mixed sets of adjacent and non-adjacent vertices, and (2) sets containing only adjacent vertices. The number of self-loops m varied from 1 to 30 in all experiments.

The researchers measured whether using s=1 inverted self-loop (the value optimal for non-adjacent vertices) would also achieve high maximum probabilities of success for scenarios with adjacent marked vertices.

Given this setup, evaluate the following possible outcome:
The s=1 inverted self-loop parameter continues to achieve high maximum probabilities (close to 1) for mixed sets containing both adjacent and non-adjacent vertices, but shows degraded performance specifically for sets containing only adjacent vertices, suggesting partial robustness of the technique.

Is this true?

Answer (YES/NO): NO